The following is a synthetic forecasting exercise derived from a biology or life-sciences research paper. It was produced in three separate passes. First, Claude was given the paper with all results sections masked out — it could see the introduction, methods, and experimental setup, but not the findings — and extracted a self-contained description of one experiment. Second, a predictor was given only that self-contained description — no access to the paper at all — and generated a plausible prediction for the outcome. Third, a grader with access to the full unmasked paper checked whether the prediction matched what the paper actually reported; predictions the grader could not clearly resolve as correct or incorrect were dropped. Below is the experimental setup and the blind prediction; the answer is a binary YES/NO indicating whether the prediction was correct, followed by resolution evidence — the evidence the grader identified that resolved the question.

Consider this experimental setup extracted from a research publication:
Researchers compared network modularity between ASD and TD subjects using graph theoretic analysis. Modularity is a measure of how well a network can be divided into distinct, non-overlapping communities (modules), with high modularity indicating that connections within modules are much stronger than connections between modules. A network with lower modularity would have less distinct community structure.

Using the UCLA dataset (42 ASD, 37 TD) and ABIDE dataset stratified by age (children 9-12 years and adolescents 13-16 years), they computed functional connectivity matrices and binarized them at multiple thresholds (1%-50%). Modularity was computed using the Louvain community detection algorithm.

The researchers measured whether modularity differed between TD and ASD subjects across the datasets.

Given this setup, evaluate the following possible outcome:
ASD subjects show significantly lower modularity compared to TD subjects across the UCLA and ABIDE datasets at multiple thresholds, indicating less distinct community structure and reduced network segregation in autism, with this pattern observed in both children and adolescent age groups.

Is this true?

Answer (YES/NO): NO